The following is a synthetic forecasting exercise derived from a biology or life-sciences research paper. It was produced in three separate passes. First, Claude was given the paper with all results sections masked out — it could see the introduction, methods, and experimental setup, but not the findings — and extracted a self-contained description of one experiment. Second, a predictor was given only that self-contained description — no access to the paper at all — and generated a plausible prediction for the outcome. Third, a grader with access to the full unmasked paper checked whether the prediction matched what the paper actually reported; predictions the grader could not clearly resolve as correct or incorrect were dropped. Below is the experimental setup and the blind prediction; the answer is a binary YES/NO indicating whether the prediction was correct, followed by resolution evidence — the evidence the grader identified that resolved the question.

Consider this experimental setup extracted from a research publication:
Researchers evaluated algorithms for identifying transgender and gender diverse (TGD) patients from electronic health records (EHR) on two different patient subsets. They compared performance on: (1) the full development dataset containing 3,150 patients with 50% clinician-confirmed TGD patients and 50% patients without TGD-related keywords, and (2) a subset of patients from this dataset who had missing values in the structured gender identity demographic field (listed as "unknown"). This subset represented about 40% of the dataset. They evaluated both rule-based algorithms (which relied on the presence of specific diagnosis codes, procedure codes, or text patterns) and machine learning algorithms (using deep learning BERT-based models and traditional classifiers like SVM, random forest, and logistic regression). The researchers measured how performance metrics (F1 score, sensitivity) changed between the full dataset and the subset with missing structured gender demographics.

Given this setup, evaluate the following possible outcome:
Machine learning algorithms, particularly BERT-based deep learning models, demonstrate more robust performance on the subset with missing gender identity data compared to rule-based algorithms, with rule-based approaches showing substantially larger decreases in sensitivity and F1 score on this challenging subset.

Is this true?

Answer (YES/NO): NO